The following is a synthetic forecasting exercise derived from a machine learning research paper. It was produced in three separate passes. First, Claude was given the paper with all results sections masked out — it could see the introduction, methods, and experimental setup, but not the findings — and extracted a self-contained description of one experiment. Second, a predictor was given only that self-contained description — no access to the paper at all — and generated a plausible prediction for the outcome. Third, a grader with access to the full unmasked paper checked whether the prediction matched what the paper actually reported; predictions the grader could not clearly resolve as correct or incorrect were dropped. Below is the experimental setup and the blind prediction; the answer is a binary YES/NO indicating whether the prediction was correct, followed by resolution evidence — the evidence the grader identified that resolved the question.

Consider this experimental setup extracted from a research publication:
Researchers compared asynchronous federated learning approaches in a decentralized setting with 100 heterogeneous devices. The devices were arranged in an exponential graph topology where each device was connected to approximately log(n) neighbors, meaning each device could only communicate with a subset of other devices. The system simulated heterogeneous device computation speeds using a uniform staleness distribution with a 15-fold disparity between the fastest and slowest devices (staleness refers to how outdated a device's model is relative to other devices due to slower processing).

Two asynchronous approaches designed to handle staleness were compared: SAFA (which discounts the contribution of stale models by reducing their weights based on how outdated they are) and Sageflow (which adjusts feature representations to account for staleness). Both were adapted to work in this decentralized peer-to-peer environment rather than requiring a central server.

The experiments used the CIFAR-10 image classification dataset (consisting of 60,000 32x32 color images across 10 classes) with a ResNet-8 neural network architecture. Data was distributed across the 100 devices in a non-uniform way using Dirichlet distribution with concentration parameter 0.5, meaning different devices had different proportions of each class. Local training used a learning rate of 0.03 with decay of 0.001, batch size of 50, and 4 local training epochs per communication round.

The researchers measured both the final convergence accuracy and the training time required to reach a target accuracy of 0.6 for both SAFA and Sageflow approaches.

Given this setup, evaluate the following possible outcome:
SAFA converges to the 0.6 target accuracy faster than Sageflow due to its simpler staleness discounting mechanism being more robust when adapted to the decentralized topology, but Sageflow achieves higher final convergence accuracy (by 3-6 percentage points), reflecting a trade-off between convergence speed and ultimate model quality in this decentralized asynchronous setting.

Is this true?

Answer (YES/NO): NO